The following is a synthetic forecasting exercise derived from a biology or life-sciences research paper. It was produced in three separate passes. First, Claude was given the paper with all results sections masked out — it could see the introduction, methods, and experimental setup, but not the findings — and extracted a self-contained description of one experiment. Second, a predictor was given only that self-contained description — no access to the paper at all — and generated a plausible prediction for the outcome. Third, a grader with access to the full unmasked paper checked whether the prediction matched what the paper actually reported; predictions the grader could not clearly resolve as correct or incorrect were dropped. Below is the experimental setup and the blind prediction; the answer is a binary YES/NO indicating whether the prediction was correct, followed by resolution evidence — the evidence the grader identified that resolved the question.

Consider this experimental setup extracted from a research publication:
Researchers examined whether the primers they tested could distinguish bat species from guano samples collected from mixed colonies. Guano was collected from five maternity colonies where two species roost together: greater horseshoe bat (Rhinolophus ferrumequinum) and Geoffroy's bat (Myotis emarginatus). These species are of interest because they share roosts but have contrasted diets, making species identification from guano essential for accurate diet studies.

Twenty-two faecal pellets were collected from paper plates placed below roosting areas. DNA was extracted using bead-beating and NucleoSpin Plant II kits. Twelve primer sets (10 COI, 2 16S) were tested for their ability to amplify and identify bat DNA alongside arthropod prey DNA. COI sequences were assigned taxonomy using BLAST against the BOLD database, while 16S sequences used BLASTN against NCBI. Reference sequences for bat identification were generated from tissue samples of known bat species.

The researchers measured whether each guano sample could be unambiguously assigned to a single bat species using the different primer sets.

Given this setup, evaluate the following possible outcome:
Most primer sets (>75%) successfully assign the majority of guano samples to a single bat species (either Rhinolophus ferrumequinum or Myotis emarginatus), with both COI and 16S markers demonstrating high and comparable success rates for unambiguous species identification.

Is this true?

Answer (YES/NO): NO